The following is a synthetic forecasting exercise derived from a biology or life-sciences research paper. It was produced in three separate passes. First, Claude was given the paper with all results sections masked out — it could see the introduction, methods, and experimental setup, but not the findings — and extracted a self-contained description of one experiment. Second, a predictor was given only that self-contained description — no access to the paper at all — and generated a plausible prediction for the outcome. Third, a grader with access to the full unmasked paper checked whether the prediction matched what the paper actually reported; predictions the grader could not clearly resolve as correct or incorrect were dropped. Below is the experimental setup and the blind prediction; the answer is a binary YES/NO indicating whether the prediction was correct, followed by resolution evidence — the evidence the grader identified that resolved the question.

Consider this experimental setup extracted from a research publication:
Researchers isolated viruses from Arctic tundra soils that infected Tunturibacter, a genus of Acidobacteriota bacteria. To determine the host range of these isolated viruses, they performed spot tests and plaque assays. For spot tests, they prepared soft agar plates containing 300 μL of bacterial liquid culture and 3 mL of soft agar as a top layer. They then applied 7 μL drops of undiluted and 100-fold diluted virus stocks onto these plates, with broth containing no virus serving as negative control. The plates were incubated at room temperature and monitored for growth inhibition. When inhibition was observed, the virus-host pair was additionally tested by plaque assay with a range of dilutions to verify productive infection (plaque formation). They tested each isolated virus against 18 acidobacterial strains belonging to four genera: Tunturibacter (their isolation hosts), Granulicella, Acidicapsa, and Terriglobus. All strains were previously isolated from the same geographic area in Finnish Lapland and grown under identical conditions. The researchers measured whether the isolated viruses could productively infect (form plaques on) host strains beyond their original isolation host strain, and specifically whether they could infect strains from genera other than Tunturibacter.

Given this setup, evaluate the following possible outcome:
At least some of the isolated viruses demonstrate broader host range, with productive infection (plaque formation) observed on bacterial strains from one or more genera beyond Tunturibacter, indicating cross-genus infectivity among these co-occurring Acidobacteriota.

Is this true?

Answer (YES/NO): YES